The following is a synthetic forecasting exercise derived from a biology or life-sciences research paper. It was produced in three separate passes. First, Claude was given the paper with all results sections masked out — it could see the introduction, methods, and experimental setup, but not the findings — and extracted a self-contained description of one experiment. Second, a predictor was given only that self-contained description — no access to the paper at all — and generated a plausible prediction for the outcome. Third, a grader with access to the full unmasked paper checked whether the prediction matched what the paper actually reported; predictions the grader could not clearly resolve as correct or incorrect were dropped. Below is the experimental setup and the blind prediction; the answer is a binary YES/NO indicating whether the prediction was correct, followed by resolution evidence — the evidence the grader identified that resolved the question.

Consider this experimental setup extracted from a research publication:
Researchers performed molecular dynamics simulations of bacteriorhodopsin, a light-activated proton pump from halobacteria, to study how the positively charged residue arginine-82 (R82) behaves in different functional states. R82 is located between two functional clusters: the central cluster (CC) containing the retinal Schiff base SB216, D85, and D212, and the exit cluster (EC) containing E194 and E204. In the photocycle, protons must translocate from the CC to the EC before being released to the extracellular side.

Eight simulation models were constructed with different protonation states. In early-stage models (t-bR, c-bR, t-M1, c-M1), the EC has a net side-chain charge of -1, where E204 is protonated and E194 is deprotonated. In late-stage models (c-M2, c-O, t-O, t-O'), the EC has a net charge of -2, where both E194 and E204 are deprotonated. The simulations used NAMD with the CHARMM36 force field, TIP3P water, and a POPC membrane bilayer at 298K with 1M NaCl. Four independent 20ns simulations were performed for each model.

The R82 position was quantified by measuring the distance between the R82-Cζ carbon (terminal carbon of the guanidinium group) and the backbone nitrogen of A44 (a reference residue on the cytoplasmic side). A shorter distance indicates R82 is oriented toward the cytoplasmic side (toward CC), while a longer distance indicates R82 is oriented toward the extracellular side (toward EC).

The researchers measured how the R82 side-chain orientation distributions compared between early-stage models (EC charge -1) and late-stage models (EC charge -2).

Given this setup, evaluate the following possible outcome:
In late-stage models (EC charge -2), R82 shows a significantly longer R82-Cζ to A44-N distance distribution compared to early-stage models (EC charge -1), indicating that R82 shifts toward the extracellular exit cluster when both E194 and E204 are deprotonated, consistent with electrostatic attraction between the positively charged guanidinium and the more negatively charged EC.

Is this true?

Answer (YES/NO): YES